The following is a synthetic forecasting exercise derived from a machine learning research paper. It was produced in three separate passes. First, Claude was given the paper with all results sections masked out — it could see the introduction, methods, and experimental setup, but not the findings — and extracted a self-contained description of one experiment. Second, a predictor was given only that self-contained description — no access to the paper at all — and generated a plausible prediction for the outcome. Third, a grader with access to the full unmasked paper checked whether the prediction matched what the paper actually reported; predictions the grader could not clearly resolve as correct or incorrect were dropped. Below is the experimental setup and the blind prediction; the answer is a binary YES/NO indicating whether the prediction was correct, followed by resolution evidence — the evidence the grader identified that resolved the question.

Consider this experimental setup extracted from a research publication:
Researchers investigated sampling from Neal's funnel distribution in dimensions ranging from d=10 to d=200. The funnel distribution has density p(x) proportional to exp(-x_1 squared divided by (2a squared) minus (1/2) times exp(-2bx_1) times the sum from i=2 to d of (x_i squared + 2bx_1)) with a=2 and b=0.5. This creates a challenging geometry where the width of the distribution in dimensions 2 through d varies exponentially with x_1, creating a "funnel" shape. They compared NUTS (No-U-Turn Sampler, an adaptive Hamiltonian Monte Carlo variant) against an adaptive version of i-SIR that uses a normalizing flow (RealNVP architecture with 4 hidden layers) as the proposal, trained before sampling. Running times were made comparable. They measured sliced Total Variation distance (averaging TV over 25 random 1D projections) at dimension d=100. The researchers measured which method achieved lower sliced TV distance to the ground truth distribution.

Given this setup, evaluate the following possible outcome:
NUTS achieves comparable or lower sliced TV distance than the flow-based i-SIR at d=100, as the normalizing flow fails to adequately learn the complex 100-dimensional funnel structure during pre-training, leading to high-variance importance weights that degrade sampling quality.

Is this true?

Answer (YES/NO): NO